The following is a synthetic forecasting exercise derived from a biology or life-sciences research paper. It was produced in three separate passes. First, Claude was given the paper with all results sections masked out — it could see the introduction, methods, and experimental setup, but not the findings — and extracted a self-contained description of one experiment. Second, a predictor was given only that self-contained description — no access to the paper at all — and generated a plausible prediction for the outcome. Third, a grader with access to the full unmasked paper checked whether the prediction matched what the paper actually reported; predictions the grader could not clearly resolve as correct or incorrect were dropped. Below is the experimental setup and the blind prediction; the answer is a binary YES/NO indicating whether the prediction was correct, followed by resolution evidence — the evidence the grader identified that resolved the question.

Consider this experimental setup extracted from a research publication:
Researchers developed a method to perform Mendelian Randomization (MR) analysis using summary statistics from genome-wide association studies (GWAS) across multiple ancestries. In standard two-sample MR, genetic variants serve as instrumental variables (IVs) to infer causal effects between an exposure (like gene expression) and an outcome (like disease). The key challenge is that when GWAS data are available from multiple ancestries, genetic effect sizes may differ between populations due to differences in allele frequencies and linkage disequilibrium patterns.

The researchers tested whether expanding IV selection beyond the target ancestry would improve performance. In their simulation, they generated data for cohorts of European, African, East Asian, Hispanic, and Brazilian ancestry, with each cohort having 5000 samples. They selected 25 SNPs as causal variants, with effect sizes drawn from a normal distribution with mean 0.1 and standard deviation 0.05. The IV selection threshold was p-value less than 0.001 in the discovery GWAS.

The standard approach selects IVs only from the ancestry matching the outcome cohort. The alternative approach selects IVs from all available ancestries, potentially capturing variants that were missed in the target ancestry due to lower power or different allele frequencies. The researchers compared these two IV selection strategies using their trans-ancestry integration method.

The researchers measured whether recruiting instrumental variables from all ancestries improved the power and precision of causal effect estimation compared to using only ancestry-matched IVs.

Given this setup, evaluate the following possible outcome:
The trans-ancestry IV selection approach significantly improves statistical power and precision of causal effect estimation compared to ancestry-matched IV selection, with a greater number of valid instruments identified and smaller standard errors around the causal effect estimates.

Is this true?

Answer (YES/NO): NO